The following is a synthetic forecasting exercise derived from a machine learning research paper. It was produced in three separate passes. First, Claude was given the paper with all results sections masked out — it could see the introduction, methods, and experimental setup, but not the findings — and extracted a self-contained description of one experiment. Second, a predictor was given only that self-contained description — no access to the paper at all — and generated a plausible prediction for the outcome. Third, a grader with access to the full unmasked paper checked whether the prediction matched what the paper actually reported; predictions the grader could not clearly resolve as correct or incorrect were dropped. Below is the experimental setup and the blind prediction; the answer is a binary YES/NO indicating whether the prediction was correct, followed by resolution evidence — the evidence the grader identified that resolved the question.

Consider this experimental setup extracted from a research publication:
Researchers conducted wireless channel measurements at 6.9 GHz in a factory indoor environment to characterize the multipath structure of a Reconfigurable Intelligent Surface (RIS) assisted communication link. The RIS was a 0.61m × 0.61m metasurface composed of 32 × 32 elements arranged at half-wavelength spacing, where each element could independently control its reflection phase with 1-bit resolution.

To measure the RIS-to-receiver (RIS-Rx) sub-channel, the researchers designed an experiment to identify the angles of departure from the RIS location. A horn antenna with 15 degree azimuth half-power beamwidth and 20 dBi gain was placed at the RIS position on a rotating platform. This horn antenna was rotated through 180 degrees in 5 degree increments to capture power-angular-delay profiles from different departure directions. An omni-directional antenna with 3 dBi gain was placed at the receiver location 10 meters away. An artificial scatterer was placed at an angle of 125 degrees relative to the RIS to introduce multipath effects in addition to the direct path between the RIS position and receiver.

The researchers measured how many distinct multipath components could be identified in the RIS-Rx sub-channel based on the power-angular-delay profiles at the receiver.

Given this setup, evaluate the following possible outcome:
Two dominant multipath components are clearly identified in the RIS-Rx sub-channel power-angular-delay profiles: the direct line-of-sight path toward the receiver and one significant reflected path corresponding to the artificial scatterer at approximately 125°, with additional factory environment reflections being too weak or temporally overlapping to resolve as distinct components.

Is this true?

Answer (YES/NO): NO